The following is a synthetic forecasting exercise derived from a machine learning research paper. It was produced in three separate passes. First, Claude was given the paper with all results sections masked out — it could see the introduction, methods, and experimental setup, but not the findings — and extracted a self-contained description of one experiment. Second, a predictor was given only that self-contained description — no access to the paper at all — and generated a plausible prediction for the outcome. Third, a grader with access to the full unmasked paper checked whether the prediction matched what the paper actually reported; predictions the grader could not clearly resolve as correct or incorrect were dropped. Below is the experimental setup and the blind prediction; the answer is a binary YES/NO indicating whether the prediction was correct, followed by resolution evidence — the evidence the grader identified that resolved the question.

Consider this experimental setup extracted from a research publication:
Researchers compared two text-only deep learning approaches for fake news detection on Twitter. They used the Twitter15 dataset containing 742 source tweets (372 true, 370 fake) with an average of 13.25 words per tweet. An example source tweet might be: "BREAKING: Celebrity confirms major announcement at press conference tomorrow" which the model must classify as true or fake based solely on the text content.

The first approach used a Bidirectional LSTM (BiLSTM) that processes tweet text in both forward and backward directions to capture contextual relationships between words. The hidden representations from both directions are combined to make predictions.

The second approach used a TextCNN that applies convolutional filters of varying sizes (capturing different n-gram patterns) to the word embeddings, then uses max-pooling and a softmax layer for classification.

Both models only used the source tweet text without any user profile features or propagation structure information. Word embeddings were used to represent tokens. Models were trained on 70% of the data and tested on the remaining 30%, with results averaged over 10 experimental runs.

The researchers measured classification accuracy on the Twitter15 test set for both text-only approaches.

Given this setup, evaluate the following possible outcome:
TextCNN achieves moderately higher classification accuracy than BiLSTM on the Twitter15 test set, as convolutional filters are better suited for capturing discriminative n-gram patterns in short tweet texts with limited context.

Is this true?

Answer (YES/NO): NO